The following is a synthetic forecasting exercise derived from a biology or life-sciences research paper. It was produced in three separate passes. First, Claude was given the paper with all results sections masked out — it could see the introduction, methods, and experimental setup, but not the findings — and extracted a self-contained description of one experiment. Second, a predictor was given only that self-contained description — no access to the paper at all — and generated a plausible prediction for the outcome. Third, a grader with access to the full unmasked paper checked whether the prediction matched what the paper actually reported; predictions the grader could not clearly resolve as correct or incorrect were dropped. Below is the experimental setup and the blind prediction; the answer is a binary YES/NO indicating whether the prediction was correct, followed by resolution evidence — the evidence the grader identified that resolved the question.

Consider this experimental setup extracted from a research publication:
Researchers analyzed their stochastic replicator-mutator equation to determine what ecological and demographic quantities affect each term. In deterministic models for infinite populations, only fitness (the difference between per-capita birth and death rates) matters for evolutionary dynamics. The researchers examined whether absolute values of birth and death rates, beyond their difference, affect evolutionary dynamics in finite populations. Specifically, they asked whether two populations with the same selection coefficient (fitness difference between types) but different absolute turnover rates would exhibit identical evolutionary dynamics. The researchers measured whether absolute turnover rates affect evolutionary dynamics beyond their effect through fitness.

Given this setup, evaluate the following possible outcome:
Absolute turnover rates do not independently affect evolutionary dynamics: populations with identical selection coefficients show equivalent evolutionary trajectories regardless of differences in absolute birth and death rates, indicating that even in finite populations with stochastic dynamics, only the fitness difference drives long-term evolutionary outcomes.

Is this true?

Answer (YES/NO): NO